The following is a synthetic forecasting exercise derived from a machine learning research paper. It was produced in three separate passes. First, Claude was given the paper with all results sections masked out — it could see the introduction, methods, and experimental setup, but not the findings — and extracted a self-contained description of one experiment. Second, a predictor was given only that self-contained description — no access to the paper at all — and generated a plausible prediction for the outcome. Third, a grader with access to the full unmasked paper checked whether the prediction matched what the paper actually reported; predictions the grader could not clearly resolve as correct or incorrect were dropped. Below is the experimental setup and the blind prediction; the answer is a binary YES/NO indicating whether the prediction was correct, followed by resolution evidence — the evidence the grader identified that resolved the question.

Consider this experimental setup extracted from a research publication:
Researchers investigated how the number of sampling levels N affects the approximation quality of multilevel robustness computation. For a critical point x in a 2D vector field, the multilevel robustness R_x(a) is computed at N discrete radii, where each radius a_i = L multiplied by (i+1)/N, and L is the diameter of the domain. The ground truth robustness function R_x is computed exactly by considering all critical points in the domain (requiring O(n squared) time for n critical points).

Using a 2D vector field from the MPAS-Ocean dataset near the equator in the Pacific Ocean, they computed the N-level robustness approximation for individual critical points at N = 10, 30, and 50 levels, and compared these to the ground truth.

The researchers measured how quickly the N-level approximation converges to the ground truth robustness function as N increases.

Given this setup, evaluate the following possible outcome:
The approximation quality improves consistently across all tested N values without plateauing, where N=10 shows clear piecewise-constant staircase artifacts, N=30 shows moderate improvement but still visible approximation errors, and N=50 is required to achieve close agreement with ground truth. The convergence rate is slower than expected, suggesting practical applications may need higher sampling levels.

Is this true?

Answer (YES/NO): NO